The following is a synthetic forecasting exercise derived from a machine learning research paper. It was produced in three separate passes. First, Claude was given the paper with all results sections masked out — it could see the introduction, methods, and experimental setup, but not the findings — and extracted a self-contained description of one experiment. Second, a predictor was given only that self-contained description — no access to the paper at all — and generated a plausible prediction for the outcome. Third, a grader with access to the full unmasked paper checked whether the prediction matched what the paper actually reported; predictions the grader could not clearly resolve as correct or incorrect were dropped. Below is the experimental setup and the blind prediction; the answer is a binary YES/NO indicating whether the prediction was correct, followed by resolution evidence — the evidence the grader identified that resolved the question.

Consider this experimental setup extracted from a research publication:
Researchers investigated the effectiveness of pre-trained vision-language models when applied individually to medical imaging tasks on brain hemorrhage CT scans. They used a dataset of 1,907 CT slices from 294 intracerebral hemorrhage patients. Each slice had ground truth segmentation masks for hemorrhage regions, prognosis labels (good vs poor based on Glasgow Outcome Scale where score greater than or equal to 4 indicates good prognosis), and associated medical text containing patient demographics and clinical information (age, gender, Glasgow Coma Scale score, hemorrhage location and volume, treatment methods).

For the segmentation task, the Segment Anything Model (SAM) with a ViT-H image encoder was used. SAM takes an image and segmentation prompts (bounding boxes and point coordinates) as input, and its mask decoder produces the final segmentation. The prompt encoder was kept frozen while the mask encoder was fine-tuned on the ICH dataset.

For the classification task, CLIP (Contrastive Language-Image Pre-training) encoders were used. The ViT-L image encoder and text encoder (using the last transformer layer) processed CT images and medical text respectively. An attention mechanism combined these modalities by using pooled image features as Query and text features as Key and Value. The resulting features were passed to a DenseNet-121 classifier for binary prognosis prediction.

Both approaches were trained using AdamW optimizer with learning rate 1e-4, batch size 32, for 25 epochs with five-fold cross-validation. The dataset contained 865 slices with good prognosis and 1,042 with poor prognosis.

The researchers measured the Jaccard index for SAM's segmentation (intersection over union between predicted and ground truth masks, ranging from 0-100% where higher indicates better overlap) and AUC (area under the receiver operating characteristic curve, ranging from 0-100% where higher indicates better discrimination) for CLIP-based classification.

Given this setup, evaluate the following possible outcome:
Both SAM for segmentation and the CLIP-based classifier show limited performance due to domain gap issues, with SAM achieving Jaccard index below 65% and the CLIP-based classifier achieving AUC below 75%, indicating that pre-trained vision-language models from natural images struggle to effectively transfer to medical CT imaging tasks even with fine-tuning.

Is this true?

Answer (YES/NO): NO